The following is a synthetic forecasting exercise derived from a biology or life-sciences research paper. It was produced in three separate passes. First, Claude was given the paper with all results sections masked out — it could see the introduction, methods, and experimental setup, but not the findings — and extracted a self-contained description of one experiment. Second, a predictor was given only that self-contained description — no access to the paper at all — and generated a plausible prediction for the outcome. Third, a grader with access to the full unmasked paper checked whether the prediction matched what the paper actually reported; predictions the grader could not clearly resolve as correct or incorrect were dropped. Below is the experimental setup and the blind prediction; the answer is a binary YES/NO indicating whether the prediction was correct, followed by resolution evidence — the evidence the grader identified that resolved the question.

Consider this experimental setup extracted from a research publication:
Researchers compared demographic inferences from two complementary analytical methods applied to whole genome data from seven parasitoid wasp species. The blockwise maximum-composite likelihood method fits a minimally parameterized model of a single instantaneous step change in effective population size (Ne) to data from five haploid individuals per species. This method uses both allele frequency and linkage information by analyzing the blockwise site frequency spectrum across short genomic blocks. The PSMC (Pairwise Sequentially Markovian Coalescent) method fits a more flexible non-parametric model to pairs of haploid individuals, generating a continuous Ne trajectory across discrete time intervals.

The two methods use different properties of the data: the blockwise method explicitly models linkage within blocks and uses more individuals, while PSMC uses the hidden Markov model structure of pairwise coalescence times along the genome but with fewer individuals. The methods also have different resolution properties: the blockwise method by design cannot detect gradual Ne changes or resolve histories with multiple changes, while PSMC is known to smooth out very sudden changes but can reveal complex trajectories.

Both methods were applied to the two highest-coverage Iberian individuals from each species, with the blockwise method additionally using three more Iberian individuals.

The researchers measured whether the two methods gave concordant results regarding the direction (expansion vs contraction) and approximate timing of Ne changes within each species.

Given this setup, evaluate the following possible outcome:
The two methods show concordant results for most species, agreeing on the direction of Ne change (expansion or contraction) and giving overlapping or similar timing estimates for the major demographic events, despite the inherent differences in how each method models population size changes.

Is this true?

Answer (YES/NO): YES